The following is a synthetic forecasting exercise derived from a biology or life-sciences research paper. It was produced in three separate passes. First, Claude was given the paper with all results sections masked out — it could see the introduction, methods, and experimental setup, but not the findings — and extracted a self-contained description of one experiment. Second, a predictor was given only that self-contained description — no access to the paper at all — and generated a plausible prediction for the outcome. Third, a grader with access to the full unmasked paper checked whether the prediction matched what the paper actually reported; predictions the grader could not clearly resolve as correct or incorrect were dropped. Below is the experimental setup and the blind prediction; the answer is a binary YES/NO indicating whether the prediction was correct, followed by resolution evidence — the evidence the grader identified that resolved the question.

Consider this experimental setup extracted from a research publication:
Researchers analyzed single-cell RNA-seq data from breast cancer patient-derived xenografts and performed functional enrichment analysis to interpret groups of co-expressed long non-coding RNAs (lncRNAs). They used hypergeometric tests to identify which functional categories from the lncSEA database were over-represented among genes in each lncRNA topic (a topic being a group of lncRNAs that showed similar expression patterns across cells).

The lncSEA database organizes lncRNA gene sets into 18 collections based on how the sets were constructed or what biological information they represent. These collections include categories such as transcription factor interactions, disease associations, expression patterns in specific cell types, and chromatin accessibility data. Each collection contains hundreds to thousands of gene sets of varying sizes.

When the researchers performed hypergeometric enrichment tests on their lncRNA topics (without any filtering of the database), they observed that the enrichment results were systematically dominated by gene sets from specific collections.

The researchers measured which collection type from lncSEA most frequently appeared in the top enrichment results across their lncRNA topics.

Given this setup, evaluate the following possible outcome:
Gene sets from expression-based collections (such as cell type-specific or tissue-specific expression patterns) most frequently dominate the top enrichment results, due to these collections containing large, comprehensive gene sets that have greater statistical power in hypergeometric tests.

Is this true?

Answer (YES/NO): NO